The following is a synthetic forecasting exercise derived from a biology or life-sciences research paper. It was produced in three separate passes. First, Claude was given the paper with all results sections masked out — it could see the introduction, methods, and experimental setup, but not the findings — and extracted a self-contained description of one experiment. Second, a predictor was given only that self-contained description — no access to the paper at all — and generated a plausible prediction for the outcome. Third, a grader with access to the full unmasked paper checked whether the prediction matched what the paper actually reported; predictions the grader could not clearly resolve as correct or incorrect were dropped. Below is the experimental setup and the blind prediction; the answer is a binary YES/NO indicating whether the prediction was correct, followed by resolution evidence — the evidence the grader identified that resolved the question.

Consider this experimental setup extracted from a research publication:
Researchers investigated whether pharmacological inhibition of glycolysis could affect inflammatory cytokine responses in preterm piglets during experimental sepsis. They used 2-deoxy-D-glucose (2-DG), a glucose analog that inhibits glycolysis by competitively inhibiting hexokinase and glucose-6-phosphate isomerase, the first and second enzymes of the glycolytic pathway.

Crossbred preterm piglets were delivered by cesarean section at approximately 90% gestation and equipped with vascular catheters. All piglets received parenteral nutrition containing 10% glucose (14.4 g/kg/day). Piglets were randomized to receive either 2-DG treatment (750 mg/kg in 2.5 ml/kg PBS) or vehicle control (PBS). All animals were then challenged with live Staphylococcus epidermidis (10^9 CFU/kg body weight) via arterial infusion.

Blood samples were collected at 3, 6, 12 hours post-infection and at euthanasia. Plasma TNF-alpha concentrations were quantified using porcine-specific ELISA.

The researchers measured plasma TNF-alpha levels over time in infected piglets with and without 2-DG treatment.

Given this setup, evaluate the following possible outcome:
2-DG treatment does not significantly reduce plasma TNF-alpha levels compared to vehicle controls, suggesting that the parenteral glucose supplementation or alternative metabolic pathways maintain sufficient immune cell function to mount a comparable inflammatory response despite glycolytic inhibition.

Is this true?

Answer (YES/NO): YES